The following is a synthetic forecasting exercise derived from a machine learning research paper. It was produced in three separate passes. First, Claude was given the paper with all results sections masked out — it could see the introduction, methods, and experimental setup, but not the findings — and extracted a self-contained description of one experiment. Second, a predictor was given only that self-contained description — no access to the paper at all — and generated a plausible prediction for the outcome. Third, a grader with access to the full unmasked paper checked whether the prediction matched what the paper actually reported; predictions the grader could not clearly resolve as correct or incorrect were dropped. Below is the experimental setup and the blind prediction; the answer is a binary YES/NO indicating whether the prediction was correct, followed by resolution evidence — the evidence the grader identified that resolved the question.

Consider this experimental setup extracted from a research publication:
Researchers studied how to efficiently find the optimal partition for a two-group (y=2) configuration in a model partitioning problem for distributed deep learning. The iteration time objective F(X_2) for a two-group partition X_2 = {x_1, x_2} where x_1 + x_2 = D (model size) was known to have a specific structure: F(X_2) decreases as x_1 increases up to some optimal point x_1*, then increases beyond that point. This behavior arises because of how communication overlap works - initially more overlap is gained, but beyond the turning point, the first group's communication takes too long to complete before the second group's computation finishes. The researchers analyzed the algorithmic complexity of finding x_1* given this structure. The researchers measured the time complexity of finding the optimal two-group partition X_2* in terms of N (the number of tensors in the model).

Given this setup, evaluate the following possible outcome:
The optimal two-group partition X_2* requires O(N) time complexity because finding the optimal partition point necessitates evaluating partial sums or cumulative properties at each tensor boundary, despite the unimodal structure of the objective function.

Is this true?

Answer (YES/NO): NO